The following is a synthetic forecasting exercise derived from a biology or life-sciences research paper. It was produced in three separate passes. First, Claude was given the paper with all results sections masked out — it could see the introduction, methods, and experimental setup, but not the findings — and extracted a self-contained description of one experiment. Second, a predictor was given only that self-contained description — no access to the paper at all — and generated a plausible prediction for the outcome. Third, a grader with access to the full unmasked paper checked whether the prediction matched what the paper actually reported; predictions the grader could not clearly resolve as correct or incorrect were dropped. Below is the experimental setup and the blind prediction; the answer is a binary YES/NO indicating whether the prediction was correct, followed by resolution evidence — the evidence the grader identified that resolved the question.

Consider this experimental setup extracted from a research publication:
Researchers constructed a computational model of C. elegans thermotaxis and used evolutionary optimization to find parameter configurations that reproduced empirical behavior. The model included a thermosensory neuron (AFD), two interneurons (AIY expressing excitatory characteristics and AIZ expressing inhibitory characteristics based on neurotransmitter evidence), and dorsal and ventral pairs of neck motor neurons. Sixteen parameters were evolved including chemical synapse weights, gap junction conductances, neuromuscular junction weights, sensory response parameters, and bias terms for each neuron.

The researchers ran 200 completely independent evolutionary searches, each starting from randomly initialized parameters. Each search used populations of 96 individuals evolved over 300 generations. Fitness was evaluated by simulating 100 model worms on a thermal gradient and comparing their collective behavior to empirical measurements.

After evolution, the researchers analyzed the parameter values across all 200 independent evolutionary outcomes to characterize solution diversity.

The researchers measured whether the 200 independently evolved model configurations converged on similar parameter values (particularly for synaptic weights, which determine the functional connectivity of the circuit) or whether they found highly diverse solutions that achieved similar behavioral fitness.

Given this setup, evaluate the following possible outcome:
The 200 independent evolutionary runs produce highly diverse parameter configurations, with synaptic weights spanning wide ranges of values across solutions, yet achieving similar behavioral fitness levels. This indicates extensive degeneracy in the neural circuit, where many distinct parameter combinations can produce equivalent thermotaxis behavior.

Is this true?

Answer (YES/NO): YES